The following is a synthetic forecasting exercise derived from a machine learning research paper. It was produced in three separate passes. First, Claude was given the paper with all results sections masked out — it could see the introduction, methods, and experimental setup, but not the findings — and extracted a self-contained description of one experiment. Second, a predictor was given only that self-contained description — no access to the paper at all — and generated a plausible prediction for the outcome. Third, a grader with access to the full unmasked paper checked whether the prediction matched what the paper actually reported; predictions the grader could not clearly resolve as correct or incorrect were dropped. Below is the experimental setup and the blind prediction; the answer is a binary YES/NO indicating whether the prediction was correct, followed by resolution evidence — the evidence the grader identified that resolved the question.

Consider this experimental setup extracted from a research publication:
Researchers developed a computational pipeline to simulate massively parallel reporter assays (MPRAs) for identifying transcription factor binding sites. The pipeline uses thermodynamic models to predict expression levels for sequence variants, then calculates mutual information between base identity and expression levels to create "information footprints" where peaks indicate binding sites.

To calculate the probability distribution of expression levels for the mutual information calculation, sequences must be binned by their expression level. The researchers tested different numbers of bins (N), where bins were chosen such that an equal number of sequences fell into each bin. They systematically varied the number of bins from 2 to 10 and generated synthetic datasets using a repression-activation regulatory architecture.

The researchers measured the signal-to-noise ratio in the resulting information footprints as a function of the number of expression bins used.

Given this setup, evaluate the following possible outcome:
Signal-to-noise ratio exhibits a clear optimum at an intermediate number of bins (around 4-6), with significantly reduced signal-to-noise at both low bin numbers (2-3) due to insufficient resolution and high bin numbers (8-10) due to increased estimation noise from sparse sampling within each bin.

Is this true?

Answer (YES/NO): NO